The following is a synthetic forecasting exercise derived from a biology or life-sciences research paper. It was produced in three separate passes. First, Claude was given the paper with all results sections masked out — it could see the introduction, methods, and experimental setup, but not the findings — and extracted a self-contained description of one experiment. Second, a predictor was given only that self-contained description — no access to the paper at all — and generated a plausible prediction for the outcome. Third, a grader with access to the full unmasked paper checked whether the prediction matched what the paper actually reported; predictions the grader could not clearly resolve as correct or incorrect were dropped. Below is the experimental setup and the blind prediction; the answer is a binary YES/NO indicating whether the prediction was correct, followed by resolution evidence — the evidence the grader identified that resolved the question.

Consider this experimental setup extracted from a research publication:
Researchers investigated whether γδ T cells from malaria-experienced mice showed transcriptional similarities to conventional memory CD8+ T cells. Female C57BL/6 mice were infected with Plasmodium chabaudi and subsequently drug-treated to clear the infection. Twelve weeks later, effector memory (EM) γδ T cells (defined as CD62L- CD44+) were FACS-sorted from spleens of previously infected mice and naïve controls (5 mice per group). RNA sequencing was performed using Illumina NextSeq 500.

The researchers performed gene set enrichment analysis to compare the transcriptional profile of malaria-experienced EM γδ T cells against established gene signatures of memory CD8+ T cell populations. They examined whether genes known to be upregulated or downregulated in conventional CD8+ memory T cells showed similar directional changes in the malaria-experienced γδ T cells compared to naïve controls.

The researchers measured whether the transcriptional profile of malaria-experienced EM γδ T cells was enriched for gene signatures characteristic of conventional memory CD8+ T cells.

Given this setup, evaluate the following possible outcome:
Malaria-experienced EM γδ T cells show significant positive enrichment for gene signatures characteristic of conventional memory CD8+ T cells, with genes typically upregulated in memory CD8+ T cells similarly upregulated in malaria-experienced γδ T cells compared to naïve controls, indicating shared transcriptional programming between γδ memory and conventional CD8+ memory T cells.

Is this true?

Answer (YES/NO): YES